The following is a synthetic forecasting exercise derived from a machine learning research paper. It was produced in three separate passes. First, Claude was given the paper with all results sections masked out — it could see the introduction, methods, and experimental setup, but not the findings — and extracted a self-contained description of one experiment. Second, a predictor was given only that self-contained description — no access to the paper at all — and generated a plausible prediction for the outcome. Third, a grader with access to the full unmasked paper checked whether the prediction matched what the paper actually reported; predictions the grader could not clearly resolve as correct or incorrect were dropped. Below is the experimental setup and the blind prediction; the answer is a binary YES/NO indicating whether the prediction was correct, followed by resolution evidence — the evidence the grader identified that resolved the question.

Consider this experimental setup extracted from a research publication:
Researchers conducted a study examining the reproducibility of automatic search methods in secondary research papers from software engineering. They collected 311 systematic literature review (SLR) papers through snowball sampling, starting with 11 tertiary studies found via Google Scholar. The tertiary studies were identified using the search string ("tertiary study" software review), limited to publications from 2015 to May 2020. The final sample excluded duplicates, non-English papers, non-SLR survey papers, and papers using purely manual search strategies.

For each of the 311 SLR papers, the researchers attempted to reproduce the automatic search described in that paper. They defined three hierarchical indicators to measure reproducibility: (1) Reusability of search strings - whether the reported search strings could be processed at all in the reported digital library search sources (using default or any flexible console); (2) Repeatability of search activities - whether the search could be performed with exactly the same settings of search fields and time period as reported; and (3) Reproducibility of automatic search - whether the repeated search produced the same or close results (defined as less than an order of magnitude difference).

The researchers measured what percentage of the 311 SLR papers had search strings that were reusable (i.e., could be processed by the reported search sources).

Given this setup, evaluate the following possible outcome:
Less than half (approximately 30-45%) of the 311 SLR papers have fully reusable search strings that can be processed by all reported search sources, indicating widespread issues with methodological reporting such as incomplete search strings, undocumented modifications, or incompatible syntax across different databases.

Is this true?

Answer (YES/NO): YES